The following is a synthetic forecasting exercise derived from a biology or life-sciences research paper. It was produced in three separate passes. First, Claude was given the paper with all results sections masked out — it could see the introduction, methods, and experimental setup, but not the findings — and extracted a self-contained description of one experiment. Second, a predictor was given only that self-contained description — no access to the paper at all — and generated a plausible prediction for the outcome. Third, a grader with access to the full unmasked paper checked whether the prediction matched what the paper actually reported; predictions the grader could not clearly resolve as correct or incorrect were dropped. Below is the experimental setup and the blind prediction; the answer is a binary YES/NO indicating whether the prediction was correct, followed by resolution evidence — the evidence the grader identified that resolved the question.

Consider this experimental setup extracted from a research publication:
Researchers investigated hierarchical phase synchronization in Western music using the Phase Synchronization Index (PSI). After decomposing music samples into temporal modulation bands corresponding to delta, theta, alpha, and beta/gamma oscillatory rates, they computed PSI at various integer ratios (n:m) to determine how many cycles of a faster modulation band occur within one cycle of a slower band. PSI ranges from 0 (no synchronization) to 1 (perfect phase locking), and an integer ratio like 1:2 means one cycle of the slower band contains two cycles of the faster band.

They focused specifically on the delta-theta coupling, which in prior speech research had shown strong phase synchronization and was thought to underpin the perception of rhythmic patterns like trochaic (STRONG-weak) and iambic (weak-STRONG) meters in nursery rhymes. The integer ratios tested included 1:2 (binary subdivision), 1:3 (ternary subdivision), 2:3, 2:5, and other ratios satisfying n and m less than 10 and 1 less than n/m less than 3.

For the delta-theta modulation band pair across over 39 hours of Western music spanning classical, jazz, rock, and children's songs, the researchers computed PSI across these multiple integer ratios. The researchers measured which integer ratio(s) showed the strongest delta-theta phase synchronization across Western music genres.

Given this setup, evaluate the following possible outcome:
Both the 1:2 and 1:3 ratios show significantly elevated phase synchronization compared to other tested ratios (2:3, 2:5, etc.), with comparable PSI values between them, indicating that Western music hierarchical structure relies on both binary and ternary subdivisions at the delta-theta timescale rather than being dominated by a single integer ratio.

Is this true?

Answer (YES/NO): NO